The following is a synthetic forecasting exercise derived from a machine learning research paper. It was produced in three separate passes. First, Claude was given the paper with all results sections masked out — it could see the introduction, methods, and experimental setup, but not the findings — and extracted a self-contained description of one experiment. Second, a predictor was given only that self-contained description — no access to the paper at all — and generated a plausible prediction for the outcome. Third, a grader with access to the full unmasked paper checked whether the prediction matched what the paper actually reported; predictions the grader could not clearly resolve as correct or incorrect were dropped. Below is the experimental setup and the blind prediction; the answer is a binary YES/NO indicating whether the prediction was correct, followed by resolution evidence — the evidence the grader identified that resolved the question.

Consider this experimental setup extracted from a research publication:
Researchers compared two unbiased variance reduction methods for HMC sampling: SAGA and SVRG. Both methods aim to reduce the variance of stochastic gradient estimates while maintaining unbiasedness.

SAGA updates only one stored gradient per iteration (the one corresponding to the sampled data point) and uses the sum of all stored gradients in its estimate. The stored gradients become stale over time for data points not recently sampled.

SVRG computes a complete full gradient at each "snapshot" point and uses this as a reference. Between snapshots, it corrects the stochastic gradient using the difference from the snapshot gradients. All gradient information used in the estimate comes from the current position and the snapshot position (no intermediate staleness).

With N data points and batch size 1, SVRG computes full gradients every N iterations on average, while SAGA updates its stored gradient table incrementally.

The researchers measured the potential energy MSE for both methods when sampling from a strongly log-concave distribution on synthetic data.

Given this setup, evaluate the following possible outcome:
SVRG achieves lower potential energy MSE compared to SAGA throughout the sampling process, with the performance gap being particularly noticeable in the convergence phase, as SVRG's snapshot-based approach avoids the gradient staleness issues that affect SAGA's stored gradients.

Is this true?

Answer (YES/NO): NO